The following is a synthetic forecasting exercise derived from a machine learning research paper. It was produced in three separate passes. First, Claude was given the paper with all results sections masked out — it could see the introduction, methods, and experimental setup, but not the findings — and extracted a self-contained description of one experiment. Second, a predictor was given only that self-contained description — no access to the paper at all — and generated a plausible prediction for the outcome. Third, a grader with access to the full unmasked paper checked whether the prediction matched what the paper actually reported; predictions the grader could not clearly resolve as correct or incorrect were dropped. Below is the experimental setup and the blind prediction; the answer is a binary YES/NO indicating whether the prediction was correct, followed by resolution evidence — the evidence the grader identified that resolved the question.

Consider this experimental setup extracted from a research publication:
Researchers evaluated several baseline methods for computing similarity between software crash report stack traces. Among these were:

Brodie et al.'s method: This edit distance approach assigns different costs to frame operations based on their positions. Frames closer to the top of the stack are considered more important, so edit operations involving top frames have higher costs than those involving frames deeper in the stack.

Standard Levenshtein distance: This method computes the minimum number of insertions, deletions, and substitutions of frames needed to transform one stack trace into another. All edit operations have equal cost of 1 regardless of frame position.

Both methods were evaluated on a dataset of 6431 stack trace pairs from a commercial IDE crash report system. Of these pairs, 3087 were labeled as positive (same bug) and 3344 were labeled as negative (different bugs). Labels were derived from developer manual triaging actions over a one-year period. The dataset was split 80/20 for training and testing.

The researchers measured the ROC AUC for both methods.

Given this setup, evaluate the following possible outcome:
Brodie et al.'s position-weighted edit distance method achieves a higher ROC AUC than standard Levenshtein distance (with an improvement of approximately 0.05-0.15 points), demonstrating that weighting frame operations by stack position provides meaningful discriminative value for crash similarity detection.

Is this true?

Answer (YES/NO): NO